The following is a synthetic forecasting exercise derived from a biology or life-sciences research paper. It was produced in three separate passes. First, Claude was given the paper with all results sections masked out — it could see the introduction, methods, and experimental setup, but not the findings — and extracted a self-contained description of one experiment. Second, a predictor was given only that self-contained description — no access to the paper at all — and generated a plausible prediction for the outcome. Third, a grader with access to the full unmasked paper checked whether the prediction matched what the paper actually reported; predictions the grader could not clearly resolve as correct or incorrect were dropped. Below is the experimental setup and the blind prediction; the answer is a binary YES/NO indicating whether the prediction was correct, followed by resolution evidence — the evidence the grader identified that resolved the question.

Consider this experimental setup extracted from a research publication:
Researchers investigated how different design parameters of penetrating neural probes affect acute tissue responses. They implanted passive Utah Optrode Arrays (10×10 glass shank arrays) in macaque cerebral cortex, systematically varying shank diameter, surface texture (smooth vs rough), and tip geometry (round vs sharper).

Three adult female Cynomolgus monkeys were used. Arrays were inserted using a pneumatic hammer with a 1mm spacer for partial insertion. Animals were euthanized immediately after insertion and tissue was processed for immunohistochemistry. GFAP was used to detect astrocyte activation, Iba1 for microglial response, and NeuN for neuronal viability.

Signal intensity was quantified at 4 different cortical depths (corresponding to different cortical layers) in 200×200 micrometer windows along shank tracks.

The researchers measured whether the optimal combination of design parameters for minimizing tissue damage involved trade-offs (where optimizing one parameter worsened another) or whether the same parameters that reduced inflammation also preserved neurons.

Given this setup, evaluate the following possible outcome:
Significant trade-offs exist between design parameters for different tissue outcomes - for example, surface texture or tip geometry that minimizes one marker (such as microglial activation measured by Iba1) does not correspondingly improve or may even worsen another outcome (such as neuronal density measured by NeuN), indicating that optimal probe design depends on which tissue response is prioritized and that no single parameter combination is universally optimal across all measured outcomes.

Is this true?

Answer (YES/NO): YES